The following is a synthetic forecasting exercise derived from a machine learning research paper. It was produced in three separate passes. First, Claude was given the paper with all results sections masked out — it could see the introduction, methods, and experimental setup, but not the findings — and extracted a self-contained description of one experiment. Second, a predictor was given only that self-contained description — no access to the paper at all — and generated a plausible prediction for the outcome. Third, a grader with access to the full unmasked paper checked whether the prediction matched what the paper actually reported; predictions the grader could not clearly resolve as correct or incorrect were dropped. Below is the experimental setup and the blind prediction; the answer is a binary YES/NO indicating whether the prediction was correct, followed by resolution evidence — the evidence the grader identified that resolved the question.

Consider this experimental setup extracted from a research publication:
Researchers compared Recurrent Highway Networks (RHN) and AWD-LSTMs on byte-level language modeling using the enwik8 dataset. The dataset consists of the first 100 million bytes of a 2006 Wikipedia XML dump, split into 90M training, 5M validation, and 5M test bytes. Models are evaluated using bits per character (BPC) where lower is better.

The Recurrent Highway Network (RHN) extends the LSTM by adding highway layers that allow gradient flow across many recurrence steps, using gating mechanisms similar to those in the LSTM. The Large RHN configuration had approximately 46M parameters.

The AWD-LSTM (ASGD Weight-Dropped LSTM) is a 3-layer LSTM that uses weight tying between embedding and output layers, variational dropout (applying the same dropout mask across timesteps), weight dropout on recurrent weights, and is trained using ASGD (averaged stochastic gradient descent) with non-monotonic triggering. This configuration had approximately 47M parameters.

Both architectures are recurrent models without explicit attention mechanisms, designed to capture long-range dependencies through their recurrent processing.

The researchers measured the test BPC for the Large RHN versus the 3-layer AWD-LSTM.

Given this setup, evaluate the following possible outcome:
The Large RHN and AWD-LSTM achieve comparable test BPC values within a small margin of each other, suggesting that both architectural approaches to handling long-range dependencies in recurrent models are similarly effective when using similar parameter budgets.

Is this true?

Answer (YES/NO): NO